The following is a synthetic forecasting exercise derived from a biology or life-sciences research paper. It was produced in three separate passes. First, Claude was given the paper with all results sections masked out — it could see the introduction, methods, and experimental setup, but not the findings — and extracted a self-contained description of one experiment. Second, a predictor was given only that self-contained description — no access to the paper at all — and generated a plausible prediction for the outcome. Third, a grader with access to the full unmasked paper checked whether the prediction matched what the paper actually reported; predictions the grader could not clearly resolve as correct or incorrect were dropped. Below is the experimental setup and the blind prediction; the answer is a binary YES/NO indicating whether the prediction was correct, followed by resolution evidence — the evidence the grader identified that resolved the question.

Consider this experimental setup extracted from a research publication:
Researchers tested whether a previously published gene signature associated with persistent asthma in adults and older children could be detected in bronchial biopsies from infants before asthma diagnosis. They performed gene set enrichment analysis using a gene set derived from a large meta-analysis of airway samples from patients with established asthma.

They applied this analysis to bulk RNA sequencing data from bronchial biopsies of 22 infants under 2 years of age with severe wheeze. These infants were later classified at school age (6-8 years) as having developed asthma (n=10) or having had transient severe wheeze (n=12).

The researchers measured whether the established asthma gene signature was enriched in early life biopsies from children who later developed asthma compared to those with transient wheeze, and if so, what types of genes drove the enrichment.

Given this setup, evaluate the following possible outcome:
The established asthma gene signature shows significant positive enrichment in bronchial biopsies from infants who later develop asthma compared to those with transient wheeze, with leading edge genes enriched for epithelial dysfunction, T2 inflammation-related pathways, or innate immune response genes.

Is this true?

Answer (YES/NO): NO